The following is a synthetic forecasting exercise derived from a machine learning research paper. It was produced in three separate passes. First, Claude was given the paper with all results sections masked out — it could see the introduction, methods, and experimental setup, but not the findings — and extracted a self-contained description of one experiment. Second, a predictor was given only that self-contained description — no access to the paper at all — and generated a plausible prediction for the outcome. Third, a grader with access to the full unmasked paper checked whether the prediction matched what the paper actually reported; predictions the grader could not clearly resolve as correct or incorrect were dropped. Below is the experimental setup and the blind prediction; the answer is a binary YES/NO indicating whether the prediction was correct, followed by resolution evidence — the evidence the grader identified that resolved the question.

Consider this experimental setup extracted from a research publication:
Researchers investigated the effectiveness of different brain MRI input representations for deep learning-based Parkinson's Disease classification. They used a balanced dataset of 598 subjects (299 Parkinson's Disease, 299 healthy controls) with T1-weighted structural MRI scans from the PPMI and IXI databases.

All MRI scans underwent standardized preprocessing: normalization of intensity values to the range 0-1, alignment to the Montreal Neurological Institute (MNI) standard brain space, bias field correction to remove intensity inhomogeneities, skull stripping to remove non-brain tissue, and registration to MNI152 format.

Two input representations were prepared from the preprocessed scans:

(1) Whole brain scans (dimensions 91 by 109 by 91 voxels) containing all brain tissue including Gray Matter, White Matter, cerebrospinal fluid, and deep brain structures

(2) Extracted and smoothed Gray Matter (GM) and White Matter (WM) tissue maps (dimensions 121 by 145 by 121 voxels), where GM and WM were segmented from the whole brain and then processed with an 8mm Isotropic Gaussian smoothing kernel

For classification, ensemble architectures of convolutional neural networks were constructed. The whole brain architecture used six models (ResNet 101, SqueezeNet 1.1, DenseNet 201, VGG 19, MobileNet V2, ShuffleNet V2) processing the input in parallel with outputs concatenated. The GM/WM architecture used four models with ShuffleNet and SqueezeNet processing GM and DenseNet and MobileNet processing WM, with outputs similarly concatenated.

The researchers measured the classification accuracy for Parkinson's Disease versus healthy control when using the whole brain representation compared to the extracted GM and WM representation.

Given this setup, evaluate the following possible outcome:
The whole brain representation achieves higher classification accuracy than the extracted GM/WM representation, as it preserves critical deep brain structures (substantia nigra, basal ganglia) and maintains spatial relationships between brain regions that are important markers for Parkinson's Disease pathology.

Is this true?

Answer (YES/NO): NO